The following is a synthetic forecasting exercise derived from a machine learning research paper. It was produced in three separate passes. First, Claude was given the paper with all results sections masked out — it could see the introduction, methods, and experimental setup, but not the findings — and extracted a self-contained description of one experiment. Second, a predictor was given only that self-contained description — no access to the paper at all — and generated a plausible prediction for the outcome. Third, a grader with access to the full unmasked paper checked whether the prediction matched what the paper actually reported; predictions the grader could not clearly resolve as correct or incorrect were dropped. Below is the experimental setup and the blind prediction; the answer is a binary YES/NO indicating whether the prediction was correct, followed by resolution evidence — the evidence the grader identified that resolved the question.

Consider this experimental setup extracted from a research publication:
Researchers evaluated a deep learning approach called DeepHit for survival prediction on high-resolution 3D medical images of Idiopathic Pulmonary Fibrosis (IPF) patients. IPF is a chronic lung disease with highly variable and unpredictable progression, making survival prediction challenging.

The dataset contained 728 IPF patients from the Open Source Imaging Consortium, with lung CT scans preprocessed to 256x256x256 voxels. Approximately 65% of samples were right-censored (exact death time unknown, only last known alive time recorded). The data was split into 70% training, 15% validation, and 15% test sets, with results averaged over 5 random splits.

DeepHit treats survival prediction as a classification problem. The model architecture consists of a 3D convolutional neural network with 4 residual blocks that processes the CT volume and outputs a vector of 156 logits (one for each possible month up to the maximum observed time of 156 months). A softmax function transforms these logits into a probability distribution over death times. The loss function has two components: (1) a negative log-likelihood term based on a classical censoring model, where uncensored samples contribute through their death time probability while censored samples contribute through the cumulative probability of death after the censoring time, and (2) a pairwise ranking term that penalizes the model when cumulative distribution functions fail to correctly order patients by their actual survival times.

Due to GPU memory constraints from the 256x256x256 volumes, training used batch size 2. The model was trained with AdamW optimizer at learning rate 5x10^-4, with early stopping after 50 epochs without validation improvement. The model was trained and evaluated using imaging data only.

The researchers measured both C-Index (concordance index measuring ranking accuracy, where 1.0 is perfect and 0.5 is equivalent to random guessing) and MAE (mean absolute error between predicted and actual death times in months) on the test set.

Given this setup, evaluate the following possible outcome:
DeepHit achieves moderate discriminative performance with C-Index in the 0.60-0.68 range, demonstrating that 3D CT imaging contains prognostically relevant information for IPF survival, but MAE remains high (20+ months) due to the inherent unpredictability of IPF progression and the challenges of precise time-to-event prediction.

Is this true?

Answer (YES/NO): NO